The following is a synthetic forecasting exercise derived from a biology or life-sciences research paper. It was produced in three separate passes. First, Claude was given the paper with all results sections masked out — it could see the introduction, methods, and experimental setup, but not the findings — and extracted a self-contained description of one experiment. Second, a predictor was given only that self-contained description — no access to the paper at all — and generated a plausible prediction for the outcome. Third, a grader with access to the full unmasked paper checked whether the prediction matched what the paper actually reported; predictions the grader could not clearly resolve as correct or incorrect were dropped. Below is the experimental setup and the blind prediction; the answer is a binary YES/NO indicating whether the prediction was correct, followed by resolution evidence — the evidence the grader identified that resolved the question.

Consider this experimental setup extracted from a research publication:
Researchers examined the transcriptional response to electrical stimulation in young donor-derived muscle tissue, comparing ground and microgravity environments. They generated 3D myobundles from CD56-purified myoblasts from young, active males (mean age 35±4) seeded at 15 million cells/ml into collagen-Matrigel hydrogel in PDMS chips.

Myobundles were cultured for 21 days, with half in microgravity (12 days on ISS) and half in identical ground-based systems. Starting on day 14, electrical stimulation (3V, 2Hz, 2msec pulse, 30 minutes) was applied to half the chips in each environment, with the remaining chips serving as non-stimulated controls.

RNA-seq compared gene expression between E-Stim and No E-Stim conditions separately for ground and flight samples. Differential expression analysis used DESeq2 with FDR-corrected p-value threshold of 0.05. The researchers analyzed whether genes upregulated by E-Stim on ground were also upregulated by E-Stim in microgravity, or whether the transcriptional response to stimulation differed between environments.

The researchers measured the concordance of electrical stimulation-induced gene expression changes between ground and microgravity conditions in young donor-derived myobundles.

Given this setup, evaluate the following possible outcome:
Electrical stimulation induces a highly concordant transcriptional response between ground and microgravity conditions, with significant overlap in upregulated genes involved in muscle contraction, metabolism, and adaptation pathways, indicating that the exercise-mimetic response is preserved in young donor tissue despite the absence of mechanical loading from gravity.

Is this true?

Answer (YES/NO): NO